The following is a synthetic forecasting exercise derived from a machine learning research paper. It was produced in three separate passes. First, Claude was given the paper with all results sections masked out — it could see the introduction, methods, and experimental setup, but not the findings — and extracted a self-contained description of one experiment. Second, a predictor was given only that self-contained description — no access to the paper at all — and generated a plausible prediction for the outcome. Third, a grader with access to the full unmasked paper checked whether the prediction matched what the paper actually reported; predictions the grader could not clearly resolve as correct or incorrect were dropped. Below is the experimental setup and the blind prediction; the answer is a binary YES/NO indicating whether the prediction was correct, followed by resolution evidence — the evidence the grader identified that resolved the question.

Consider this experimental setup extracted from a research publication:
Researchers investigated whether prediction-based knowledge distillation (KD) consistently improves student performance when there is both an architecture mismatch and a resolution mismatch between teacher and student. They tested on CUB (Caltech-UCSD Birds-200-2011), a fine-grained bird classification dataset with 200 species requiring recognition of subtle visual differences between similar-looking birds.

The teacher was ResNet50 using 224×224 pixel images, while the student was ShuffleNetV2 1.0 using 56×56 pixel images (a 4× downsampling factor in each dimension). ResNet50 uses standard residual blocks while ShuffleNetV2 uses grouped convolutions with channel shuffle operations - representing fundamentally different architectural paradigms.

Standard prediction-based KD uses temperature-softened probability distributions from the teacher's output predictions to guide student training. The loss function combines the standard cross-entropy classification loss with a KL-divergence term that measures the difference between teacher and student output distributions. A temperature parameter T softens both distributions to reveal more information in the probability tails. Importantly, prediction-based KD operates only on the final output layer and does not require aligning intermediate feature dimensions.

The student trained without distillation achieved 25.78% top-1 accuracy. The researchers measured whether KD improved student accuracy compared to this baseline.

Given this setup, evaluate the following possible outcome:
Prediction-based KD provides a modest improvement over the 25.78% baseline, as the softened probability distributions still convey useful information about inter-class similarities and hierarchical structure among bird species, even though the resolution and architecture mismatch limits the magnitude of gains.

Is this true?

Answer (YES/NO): NO